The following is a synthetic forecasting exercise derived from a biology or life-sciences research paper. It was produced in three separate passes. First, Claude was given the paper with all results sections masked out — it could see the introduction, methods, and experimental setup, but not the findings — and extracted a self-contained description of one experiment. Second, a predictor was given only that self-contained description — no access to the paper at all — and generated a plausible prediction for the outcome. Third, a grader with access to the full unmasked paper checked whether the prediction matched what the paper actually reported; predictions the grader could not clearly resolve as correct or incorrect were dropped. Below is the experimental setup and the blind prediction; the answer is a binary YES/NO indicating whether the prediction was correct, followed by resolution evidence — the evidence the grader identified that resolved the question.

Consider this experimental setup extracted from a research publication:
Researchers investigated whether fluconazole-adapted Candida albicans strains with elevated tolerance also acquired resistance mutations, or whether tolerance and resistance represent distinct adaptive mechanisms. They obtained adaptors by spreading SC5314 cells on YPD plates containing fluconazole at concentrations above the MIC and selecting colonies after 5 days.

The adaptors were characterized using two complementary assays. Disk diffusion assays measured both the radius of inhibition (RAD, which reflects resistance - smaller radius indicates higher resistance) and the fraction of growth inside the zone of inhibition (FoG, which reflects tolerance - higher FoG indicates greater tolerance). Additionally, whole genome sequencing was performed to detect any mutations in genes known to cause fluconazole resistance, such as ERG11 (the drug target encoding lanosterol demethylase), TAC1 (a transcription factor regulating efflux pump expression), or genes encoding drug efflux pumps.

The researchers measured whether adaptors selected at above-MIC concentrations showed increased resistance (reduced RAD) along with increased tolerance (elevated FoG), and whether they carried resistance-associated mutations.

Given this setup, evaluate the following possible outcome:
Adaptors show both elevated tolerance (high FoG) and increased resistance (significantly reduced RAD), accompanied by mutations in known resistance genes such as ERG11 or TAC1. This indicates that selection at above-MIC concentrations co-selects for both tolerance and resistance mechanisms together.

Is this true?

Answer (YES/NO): NO